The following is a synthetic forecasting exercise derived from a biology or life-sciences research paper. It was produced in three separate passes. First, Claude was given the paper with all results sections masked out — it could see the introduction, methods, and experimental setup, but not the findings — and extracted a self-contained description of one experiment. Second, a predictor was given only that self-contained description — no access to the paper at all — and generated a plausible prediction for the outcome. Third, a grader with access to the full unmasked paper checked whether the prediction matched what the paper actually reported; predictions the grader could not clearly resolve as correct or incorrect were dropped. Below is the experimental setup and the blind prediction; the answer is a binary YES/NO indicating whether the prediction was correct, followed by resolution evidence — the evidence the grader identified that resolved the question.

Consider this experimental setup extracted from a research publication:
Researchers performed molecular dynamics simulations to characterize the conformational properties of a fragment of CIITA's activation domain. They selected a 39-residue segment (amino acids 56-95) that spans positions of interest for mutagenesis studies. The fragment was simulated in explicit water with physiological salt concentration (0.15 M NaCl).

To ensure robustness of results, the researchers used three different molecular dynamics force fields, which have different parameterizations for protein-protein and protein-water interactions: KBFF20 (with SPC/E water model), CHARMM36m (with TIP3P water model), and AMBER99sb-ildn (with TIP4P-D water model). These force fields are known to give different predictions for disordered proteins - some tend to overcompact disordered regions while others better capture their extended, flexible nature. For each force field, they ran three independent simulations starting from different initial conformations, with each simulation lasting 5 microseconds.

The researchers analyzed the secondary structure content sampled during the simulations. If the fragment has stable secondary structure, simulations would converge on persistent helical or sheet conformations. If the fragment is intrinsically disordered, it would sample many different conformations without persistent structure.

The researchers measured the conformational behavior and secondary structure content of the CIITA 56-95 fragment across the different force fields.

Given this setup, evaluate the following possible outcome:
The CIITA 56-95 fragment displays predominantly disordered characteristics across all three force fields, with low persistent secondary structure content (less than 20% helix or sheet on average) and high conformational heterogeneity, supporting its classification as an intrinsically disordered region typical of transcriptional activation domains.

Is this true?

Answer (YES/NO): YES